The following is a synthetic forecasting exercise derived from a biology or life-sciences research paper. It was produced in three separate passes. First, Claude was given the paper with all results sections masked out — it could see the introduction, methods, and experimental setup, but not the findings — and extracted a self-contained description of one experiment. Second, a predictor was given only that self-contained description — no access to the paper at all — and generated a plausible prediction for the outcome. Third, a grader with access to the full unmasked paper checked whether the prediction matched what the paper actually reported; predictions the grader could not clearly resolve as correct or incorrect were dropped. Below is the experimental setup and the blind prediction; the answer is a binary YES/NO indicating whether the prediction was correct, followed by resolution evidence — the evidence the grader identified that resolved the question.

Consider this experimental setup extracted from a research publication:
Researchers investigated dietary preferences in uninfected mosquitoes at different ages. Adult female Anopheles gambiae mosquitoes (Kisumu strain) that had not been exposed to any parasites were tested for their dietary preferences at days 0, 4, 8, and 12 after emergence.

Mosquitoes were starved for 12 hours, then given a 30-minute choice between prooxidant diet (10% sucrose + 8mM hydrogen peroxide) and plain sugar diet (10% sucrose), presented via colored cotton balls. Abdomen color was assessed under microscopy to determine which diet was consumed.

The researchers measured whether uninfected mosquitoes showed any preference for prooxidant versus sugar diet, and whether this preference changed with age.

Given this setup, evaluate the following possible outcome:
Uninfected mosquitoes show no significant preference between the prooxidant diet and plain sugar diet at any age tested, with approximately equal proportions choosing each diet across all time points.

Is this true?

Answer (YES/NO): NO